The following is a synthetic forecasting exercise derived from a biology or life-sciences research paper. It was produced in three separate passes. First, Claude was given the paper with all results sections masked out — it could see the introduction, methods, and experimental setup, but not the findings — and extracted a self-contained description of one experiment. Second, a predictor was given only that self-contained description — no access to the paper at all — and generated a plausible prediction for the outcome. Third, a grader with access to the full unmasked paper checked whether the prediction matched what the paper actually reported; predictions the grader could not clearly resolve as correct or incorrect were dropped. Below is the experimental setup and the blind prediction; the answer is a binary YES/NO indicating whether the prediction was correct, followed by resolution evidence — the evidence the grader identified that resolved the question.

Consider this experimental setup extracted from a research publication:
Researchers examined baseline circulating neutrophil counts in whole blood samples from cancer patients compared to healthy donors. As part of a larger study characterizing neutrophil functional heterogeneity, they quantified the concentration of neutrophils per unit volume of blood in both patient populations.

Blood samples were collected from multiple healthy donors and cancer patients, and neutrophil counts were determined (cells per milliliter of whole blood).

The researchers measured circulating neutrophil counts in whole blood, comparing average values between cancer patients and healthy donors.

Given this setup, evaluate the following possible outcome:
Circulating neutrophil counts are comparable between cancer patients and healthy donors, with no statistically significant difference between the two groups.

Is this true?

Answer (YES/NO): NO